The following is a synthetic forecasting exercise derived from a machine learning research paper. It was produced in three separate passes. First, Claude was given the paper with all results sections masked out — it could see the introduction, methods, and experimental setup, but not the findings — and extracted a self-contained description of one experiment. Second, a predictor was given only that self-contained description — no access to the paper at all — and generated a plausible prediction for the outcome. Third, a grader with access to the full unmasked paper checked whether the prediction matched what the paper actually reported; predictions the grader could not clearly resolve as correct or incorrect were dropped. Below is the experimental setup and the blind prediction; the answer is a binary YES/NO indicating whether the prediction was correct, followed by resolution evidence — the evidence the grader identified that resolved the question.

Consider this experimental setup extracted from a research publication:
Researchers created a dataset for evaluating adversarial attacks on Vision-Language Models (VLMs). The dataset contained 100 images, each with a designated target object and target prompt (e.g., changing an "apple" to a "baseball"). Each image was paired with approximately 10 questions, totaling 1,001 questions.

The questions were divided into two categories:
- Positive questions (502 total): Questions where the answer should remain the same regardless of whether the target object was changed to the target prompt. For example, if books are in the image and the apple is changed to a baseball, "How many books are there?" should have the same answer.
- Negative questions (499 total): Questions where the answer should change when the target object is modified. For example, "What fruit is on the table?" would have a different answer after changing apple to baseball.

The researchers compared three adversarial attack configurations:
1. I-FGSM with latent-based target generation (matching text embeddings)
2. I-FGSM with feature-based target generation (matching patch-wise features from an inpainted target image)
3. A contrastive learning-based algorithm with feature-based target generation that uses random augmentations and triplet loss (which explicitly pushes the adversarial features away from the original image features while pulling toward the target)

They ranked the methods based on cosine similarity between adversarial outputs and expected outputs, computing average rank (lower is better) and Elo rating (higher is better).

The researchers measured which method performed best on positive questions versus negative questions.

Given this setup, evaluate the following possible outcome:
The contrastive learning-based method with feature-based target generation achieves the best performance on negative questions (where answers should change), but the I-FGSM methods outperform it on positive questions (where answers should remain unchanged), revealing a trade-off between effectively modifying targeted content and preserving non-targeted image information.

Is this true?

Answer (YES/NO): YES